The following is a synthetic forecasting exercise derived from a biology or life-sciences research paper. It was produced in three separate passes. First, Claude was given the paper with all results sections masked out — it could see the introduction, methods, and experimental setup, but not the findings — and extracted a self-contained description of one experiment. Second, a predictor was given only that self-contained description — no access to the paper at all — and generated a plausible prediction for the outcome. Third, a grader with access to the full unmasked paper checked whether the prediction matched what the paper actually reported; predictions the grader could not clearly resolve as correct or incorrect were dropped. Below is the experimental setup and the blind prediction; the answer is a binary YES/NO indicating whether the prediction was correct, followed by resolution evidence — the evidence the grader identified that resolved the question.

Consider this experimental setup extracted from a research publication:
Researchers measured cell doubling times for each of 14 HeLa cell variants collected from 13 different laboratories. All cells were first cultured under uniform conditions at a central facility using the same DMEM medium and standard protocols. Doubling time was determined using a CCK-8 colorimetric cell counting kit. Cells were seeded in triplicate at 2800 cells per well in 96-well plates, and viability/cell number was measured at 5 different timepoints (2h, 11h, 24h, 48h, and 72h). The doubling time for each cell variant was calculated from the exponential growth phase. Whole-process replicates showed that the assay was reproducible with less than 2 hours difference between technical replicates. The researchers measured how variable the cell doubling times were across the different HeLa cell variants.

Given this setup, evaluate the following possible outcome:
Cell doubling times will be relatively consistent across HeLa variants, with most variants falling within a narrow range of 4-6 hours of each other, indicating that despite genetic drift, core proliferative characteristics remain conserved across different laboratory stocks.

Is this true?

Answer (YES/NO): NO